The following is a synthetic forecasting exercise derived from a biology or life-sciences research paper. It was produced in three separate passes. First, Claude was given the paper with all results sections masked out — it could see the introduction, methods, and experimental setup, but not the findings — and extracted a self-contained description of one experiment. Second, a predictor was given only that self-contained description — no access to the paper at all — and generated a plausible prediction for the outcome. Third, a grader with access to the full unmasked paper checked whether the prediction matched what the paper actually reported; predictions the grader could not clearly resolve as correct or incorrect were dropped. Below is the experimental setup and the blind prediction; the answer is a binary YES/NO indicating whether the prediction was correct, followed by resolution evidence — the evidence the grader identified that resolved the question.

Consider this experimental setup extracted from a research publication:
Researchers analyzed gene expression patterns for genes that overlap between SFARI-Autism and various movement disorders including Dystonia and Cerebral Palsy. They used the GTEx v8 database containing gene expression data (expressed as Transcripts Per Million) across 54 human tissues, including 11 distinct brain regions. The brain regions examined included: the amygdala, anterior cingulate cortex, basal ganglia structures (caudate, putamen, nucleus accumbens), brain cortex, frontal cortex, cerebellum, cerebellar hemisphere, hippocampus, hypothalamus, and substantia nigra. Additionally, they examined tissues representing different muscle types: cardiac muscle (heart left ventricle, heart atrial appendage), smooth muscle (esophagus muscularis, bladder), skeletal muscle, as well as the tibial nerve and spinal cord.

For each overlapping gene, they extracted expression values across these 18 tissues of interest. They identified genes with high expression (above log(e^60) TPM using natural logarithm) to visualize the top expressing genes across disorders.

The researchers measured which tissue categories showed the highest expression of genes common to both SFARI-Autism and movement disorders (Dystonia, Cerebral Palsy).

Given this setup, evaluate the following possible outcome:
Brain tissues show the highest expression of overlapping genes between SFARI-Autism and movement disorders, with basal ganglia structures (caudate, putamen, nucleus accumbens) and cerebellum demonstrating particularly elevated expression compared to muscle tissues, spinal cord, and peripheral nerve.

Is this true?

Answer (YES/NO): NO